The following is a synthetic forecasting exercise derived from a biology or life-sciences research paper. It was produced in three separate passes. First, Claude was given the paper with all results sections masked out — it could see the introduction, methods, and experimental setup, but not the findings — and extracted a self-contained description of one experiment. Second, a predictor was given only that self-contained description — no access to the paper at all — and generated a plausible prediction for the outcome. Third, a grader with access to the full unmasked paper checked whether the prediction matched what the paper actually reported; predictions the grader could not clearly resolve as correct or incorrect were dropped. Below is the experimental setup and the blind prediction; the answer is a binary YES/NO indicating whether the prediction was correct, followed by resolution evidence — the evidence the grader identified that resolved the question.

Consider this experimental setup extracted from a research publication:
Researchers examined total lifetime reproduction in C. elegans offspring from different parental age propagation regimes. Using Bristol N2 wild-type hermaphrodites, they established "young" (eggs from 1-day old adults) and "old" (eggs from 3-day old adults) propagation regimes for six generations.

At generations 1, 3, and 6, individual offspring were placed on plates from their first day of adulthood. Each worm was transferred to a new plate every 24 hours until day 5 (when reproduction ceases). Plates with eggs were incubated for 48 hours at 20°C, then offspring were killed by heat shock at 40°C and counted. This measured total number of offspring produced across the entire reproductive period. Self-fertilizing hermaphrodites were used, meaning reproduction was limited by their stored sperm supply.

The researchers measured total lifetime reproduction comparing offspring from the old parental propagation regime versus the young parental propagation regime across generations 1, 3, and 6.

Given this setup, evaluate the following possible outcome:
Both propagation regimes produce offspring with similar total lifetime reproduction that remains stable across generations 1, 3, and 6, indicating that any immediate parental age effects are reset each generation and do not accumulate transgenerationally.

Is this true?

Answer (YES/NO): NO